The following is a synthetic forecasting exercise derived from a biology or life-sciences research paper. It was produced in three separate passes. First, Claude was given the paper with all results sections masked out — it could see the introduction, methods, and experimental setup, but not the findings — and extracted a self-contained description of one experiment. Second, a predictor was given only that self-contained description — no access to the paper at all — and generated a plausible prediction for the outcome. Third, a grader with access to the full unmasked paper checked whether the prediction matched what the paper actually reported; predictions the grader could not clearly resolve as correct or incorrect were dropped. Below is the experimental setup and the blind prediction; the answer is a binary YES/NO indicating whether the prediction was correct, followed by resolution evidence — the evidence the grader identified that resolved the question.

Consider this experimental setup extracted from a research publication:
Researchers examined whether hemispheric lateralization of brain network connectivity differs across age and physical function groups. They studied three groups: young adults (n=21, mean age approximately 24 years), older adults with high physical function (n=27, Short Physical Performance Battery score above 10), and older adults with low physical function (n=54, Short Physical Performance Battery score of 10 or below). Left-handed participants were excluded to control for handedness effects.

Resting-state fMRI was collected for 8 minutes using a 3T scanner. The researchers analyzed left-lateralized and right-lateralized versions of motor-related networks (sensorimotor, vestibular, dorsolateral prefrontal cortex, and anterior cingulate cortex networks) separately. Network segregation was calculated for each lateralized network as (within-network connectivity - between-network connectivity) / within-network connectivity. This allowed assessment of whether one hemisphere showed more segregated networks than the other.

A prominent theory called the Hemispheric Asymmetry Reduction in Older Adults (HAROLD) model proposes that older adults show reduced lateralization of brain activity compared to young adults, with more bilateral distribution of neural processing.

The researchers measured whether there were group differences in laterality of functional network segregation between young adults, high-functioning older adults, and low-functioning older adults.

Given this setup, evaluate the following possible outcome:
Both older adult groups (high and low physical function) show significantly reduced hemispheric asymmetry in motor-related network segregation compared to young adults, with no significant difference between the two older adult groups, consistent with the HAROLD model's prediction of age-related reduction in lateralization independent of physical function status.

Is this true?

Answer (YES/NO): NO